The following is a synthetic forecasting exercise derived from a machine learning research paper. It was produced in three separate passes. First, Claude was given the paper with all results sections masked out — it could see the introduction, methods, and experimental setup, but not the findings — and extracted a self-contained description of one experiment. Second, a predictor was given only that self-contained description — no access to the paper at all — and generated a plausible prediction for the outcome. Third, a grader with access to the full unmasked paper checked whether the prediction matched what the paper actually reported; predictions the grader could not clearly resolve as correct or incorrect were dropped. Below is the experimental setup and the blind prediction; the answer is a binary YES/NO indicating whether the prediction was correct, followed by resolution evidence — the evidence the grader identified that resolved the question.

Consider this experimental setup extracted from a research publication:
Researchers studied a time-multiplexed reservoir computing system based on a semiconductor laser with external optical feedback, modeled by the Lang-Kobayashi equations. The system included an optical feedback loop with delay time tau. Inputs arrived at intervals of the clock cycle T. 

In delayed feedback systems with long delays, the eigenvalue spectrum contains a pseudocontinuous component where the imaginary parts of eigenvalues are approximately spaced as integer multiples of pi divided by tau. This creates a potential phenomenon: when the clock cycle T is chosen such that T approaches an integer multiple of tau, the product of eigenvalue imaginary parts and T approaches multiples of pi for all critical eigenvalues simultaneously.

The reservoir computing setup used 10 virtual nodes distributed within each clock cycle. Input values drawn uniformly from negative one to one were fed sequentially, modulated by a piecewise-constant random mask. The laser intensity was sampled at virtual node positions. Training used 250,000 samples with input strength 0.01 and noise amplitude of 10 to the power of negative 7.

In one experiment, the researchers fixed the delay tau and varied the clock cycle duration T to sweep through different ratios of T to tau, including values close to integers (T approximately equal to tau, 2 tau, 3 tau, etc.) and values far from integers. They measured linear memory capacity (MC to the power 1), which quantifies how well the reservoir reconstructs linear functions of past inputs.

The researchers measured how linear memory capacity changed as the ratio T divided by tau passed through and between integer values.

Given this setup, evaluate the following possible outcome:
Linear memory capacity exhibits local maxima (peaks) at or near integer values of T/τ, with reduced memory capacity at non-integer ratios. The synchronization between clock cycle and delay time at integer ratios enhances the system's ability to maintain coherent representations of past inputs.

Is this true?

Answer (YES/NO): NO